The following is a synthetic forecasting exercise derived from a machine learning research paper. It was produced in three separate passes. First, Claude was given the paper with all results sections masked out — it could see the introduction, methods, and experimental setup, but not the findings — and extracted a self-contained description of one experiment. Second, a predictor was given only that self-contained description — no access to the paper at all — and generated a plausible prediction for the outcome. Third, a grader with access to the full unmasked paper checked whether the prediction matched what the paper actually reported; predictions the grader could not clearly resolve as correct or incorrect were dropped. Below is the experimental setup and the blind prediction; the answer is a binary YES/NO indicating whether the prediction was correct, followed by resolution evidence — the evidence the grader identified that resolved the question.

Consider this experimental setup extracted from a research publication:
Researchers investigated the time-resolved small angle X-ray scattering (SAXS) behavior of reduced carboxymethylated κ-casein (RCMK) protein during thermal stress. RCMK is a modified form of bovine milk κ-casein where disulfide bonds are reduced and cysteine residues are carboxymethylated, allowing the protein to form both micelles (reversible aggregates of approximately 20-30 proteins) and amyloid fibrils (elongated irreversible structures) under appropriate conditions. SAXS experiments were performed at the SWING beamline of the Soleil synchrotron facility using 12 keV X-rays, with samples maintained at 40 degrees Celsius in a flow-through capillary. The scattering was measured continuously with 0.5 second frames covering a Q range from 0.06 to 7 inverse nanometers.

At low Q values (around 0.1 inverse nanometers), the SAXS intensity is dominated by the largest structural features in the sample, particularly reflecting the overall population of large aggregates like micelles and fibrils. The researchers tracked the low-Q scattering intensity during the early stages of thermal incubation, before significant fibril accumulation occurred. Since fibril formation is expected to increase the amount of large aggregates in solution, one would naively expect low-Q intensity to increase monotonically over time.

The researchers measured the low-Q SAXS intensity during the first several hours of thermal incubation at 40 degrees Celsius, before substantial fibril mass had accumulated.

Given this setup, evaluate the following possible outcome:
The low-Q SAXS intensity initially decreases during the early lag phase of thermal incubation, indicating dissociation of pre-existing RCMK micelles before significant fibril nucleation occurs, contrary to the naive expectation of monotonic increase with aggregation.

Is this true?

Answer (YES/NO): YES